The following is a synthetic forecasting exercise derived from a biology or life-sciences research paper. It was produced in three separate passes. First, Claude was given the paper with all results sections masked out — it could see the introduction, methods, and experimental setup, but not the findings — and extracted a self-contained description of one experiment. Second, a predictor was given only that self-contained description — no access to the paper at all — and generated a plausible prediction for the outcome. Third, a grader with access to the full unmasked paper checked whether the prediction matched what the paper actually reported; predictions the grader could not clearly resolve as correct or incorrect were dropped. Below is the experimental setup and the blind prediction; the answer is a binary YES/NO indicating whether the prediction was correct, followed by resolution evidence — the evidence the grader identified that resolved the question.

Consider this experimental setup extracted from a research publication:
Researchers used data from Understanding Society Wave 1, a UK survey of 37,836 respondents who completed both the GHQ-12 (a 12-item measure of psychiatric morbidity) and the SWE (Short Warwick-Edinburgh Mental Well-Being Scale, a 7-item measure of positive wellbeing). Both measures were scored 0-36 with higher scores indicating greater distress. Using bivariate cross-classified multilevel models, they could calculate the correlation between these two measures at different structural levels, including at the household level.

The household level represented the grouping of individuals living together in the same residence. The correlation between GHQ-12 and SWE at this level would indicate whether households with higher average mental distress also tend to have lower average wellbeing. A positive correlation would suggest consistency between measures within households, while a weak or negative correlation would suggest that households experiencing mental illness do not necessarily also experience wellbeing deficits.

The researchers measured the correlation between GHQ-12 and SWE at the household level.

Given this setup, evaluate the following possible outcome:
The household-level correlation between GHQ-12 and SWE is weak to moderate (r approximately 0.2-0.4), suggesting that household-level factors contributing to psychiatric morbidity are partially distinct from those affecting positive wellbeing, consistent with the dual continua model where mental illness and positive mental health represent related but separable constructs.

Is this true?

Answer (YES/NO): NO